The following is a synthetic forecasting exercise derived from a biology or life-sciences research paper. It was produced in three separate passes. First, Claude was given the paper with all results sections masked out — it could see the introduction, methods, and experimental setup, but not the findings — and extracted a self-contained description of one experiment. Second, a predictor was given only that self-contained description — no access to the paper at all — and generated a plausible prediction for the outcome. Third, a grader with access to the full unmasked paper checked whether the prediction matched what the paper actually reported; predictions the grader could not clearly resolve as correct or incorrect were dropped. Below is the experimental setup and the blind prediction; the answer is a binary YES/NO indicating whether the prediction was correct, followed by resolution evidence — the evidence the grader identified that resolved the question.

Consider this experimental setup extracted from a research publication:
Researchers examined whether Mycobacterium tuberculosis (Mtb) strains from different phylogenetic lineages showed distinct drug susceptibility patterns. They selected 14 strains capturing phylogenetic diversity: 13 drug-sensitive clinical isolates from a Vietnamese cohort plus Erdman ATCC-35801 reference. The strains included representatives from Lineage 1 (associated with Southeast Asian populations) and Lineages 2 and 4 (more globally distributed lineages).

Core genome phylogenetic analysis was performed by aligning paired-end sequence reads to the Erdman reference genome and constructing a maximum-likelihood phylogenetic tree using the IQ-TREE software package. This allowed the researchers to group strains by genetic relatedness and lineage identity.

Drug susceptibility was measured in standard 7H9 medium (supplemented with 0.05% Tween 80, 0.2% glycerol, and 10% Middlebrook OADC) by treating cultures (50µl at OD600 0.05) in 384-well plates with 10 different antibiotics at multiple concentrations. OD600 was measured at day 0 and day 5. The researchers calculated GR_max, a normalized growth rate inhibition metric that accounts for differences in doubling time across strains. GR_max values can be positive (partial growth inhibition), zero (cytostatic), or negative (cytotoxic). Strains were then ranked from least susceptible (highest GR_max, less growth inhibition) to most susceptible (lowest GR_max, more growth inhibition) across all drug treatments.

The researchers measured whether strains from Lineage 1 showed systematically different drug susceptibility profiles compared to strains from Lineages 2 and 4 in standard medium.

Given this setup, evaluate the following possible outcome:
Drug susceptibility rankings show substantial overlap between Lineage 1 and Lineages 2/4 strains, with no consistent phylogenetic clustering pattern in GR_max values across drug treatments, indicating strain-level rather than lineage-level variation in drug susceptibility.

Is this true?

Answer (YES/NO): YES